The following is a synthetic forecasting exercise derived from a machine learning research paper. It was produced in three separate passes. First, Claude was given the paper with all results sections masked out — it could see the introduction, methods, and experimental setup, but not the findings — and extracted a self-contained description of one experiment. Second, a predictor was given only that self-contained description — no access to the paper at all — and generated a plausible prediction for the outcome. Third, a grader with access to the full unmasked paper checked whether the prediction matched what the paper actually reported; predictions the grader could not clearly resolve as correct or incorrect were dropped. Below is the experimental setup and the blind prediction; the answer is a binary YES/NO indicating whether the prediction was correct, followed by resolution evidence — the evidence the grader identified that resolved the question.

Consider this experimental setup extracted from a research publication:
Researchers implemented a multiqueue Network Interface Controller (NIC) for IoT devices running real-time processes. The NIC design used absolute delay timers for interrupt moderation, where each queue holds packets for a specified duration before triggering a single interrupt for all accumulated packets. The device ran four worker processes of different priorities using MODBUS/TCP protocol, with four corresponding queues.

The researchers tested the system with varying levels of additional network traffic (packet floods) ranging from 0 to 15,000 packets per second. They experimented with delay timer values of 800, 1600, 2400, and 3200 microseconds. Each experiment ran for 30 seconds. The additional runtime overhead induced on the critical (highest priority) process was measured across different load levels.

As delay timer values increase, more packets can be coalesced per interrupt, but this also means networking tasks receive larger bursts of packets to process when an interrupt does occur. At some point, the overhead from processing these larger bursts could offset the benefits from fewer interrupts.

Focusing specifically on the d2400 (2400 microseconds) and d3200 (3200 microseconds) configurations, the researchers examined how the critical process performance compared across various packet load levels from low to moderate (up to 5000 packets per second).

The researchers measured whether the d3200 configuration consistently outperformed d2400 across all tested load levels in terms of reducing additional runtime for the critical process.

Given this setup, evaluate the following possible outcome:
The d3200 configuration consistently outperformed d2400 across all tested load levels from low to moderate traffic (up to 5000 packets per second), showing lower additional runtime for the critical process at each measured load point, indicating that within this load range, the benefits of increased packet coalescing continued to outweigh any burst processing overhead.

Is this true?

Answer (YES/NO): NO